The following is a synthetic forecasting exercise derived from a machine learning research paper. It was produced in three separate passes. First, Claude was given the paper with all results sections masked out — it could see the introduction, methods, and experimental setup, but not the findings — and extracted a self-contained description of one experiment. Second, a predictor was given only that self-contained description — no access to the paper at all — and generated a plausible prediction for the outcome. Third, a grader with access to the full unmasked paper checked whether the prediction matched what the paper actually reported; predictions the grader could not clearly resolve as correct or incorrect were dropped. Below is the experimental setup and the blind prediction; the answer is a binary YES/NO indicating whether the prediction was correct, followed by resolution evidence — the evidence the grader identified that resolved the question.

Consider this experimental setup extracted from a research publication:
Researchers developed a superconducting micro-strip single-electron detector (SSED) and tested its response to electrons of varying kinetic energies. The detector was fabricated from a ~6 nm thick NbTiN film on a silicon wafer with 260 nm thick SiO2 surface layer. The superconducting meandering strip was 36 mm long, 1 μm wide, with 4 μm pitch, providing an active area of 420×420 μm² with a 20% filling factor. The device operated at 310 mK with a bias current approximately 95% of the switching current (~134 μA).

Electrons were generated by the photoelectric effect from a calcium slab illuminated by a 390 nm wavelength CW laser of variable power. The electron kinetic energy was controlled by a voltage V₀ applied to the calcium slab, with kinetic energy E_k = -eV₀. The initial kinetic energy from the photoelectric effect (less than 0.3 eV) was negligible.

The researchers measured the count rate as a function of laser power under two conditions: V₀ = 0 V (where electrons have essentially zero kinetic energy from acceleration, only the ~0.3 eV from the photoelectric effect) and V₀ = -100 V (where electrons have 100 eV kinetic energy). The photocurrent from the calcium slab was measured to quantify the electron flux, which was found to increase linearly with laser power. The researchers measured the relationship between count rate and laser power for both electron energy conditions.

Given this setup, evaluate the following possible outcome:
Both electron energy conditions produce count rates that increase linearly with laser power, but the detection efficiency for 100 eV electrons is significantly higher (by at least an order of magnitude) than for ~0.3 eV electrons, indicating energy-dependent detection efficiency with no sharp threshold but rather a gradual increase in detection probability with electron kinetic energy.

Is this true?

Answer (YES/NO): NO